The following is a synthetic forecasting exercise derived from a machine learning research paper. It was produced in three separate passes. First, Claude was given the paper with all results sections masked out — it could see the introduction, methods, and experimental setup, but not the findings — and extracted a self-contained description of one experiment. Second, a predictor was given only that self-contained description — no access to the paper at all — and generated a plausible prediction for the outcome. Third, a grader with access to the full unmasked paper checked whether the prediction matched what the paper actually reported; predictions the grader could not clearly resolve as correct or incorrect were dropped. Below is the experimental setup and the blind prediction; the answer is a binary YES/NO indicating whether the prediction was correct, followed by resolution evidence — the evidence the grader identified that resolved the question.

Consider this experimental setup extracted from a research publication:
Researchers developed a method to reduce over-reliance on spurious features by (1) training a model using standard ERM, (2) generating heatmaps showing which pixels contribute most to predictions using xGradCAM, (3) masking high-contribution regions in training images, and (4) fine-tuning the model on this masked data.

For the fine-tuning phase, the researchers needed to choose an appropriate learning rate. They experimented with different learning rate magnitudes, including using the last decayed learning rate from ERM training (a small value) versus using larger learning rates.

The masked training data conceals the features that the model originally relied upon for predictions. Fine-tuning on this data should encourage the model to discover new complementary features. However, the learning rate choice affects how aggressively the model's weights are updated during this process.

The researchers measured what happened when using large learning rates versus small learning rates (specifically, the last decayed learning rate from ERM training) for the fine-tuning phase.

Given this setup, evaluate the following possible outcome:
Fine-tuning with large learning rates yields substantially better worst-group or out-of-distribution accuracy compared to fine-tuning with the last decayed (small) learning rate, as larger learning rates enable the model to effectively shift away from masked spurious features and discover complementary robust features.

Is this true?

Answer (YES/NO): NO